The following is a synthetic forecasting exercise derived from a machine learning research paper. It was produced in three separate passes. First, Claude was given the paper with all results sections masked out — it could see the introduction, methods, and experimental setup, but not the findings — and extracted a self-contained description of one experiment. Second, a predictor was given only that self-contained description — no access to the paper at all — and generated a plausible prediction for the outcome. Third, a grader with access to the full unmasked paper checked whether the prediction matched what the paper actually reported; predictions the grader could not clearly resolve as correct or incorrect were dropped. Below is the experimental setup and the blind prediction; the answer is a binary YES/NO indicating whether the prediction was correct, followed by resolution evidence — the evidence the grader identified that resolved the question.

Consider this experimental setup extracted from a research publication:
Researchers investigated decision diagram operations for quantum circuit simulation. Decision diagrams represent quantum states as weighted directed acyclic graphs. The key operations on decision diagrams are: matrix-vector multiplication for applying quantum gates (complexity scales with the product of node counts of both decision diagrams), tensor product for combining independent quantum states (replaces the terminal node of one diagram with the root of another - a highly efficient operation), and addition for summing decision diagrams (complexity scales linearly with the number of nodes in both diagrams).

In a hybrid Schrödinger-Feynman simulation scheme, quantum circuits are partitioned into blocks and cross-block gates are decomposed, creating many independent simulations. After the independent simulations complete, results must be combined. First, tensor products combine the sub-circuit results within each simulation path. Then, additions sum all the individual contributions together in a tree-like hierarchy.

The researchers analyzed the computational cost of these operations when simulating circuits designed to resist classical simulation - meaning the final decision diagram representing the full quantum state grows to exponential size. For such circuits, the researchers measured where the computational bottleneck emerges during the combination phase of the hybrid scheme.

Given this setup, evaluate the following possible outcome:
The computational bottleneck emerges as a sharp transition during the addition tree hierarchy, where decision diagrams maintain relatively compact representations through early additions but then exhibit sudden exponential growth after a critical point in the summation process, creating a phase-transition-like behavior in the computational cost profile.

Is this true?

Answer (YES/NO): NO